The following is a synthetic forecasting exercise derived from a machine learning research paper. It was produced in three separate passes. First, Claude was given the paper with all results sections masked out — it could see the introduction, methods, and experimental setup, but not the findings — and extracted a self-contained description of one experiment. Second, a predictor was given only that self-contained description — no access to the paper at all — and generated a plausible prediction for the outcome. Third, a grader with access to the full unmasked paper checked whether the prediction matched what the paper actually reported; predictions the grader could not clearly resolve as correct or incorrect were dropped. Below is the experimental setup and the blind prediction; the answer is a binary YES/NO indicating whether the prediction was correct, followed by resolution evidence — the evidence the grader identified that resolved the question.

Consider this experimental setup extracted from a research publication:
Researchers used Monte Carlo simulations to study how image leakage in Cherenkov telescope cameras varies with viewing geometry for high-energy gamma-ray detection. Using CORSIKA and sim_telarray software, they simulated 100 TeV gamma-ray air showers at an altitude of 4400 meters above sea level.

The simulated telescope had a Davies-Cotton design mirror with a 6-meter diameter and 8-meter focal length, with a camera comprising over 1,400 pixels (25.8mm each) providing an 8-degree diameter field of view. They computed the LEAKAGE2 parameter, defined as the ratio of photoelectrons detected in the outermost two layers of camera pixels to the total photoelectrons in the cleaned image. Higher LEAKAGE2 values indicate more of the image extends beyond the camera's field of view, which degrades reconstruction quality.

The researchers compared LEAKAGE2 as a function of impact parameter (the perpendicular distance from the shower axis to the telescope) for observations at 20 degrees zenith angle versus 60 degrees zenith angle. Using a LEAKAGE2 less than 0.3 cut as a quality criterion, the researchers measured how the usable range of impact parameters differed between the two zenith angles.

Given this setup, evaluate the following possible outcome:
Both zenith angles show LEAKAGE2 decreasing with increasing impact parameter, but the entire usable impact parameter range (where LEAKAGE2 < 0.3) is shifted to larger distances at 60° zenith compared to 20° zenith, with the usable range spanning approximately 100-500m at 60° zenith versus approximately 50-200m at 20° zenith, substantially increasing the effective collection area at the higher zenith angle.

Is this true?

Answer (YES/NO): NO